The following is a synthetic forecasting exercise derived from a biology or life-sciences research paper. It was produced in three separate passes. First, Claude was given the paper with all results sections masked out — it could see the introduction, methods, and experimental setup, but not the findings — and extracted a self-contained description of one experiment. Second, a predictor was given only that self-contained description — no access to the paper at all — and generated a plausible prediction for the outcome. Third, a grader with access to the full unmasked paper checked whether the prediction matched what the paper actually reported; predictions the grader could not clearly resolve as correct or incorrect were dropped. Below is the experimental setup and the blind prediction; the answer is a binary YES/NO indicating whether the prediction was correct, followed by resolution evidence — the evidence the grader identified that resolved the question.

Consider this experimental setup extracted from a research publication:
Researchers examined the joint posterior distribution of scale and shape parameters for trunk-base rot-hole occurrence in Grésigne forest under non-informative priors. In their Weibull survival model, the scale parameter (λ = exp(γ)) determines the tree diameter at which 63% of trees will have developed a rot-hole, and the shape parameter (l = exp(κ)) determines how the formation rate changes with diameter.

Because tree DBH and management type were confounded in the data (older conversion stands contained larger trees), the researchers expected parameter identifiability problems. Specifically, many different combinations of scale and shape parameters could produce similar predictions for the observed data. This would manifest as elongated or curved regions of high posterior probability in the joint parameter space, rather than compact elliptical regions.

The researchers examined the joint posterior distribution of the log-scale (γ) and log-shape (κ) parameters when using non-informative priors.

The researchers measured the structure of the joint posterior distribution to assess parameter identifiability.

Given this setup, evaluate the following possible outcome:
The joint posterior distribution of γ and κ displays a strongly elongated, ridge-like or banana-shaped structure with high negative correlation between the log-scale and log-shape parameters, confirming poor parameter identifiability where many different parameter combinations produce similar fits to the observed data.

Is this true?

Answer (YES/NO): YES